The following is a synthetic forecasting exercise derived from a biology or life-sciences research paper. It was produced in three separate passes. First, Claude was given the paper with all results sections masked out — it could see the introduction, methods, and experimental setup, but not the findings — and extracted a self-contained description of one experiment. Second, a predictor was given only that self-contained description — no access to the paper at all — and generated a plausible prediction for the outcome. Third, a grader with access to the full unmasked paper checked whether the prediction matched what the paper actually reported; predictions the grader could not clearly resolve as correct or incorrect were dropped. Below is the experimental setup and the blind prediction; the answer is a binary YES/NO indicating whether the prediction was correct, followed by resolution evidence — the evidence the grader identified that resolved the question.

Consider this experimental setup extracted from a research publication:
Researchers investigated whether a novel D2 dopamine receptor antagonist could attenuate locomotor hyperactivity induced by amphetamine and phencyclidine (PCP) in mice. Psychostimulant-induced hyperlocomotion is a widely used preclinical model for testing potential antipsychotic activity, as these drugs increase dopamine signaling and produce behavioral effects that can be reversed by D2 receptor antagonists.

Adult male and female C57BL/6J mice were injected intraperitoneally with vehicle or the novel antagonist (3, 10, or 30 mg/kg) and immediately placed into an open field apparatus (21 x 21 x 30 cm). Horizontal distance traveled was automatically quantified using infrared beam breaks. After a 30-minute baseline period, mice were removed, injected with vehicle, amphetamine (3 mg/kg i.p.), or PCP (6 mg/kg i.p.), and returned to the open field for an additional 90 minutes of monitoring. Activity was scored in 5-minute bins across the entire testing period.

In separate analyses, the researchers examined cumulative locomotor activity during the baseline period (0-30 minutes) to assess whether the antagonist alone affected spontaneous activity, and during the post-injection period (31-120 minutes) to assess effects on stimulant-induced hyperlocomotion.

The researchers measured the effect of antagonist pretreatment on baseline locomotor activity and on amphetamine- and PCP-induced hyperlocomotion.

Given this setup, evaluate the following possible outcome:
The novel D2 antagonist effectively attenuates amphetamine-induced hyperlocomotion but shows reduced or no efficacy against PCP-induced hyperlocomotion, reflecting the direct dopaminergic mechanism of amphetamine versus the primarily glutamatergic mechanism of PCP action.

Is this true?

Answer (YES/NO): NO